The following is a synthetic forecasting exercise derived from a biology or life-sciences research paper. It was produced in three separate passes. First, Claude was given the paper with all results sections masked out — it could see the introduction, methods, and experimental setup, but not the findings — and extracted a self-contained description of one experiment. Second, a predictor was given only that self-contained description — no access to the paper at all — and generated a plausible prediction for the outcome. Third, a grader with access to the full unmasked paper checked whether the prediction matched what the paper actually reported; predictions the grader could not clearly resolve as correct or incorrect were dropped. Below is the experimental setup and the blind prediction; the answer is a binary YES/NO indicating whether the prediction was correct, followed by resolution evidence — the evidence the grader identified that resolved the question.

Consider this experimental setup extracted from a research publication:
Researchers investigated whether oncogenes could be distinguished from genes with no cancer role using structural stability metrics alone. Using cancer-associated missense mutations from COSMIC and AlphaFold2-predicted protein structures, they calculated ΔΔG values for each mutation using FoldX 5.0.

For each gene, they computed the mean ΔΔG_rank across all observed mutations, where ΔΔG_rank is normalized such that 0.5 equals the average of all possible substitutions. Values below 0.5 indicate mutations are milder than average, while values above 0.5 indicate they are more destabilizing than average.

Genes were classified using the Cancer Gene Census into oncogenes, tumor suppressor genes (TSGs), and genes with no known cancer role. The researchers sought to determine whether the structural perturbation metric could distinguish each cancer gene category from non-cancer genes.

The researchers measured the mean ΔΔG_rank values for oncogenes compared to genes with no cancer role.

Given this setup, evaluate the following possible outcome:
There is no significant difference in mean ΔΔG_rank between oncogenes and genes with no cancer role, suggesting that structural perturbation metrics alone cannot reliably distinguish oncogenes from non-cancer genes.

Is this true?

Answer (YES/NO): YES